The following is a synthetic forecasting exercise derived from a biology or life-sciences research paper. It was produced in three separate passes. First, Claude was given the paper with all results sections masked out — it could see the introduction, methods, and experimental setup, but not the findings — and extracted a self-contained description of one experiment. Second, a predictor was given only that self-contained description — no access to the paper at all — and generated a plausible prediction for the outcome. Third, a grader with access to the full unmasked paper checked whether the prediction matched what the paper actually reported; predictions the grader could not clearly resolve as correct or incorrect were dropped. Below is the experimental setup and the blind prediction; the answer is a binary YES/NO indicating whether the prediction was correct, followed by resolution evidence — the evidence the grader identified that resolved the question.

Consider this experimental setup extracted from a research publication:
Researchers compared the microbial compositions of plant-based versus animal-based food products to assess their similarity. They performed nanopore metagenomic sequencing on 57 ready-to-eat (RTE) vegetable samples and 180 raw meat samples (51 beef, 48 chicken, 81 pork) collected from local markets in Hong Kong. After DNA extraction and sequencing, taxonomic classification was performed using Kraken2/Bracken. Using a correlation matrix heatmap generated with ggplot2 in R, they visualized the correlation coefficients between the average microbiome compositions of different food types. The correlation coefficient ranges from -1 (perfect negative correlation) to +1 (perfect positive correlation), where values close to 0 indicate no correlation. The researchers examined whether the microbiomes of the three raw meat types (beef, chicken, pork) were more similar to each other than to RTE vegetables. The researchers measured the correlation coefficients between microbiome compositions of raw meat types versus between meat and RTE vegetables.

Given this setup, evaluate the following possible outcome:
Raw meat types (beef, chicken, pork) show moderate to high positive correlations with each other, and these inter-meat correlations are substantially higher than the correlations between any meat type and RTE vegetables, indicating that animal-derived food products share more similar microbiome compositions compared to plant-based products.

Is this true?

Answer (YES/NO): NO